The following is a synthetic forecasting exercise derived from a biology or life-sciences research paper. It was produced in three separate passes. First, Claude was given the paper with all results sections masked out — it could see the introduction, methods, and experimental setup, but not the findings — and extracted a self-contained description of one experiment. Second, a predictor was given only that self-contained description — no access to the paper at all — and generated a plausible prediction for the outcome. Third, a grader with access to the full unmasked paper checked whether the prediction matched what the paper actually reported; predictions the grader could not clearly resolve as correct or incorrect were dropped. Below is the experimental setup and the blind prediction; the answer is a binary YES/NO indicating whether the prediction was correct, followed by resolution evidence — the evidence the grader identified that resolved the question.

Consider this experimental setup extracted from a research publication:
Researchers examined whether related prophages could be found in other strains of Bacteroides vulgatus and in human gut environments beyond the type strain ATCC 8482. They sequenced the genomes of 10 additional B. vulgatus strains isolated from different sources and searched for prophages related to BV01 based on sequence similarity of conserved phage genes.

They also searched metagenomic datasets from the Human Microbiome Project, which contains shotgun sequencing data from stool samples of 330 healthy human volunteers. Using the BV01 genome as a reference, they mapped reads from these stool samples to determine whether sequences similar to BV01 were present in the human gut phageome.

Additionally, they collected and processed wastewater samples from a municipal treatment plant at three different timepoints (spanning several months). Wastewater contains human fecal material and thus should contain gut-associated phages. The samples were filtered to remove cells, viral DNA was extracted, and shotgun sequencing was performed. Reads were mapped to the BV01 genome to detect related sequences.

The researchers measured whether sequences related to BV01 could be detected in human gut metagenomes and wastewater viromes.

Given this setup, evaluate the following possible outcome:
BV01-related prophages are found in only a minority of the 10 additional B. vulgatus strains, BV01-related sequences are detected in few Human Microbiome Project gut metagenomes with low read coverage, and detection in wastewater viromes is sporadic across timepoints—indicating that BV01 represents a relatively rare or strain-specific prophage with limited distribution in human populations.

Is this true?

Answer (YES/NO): NO